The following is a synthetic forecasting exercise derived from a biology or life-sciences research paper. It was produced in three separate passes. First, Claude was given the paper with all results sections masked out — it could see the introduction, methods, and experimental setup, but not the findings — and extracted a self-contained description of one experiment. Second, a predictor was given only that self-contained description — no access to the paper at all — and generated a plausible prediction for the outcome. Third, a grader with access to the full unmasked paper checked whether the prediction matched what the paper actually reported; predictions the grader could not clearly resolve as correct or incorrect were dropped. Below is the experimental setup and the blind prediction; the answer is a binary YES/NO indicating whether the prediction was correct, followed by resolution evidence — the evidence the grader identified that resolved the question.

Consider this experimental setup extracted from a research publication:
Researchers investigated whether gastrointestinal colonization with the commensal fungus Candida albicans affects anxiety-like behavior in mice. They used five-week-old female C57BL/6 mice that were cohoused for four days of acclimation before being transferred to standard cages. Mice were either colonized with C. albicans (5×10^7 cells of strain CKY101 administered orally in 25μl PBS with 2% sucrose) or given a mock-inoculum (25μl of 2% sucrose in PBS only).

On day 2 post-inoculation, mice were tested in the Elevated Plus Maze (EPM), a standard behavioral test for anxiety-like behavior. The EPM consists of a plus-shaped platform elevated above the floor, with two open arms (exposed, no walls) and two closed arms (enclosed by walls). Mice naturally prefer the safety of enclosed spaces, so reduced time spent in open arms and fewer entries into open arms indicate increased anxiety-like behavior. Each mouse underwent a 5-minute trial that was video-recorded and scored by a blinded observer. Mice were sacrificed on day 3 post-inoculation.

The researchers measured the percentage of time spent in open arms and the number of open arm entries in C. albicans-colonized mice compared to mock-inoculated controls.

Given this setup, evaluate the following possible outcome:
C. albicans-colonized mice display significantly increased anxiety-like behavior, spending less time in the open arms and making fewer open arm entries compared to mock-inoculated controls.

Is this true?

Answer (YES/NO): YES